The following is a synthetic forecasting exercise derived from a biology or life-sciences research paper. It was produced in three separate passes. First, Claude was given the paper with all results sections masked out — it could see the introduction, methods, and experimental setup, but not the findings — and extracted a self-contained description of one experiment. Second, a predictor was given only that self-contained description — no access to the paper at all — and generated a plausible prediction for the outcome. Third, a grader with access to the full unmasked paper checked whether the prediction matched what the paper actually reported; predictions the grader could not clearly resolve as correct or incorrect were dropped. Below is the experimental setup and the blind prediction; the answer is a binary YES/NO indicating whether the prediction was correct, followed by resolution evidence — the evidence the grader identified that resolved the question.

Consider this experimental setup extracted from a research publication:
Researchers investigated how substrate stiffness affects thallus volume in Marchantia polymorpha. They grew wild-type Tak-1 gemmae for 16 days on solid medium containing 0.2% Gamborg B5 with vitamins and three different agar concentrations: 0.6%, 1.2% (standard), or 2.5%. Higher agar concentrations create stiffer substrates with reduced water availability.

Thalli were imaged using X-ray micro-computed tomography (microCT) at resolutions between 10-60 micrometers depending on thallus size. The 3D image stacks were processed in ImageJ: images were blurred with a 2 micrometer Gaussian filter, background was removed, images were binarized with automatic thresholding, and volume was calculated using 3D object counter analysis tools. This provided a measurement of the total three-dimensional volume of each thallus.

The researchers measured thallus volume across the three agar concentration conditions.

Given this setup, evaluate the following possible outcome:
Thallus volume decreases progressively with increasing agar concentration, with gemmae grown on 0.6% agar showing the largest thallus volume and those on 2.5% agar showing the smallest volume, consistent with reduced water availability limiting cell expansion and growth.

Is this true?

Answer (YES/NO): NO